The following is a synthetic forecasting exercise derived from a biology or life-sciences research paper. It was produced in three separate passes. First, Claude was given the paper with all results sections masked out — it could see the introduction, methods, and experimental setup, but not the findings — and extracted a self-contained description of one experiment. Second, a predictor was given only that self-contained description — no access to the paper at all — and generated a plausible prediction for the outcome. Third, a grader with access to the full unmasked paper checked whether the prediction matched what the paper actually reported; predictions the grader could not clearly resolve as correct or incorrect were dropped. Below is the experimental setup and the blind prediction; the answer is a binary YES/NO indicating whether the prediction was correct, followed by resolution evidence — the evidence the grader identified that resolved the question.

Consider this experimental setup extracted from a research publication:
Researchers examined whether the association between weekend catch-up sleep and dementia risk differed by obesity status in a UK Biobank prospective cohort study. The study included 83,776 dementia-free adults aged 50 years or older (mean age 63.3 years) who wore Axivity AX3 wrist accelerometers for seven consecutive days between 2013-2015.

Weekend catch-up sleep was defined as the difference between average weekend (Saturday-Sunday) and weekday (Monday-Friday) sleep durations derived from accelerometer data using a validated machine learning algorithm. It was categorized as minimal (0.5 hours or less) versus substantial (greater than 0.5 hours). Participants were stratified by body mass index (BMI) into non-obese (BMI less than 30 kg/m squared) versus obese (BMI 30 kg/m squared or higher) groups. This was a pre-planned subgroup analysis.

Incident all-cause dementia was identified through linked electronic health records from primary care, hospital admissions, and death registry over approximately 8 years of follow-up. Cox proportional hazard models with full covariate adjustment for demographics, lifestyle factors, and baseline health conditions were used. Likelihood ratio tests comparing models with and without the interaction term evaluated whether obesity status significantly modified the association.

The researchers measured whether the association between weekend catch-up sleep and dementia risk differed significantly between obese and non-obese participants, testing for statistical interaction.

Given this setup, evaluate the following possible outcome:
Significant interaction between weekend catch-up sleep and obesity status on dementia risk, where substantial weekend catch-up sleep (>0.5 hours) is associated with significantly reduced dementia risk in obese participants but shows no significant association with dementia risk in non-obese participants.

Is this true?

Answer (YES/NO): NO